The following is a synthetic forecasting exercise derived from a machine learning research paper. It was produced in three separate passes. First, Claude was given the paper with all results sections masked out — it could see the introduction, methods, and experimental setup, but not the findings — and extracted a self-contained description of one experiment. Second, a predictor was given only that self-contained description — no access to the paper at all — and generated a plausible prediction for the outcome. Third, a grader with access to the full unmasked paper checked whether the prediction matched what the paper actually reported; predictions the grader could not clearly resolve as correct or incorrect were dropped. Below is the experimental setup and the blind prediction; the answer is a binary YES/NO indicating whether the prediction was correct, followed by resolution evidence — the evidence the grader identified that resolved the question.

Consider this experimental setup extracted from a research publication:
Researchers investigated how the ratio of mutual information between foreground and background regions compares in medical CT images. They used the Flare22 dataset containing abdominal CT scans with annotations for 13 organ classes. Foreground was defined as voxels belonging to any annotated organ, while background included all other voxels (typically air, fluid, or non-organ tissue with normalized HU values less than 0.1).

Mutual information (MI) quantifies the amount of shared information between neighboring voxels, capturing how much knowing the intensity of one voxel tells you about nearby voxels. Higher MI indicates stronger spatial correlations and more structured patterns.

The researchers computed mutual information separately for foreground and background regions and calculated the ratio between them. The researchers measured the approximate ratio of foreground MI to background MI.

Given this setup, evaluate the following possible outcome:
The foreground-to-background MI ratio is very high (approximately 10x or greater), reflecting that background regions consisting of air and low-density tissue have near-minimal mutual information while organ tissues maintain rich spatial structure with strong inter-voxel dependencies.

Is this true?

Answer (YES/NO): YES